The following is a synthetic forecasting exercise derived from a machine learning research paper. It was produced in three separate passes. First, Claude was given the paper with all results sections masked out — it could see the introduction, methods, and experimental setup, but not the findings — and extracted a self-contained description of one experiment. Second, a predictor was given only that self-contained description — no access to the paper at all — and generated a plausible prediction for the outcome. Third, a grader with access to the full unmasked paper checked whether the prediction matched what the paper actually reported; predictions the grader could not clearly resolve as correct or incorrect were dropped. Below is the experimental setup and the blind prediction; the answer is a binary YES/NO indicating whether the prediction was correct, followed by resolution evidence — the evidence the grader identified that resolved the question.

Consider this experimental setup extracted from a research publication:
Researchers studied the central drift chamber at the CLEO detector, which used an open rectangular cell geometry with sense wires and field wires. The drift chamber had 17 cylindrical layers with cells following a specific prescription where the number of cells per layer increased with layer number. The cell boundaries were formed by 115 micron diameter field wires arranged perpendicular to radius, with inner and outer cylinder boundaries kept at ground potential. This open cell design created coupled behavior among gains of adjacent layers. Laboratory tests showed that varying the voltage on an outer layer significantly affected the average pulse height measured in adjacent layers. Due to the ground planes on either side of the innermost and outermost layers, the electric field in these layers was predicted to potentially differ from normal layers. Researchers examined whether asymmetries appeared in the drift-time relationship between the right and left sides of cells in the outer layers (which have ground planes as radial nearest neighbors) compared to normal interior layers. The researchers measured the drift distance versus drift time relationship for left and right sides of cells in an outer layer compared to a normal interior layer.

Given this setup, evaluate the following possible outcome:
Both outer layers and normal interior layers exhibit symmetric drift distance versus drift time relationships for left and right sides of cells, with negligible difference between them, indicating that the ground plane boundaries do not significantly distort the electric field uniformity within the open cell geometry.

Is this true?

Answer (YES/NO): NO